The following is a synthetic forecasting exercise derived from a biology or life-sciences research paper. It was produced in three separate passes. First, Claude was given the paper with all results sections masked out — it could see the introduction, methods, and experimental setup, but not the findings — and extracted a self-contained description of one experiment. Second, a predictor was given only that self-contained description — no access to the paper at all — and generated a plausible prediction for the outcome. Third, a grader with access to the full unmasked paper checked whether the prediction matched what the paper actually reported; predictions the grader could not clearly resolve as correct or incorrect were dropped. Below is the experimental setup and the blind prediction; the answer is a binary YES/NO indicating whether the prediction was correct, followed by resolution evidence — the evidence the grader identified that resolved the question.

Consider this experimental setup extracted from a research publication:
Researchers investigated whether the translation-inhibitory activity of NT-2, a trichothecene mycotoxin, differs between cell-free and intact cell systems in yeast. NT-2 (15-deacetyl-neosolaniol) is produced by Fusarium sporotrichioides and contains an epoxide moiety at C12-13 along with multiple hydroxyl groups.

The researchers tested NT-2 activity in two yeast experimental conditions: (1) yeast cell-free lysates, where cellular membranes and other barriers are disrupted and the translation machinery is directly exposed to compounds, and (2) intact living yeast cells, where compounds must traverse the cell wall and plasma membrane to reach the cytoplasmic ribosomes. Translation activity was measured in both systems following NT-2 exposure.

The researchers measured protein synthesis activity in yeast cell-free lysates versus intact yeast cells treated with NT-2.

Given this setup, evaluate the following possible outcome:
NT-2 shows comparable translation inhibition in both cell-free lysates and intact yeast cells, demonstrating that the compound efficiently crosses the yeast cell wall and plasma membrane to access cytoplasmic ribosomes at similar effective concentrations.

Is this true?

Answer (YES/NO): NO